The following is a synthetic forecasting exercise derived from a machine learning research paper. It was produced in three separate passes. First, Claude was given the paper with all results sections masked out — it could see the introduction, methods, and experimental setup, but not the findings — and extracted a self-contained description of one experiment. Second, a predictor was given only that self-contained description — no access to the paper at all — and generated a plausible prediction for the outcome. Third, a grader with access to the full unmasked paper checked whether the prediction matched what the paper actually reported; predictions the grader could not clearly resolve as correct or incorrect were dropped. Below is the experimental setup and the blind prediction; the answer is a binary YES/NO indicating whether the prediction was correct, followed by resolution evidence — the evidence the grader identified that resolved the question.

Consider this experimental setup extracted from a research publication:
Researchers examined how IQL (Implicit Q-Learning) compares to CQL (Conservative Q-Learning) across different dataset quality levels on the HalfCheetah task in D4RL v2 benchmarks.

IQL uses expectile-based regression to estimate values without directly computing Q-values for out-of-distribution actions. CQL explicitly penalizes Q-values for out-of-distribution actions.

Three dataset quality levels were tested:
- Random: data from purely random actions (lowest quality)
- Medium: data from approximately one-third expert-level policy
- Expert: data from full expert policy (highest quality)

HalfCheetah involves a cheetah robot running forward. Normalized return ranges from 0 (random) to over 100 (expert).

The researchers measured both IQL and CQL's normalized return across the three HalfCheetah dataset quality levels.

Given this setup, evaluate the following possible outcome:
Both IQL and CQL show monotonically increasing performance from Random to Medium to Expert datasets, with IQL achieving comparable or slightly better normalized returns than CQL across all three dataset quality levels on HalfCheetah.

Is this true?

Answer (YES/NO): NO